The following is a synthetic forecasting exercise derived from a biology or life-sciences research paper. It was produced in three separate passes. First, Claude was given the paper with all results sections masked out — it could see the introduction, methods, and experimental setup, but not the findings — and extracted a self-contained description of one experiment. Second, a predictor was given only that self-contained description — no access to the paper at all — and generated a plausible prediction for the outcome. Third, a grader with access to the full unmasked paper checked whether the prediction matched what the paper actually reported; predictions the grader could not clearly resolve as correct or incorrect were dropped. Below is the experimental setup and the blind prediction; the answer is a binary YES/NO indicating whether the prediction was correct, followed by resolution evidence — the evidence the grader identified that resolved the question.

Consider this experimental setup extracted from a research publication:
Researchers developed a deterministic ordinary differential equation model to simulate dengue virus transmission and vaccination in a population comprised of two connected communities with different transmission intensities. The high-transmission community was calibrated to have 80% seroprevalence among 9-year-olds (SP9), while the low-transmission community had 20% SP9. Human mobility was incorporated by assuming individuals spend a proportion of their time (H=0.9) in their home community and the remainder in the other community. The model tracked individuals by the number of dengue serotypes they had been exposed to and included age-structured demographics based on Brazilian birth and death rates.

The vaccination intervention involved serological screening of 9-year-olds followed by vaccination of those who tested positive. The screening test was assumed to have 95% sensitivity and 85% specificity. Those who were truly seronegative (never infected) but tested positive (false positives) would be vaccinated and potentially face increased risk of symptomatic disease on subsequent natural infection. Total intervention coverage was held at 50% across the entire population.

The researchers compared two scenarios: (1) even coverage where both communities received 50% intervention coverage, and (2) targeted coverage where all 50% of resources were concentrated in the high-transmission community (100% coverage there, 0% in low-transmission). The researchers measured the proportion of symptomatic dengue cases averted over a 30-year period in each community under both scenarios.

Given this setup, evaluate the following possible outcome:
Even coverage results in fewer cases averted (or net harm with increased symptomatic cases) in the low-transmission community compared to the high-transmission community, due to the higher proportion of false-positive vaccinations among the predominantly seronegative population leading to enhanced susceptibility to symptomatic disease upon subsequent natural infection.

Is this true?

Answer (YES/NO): NO